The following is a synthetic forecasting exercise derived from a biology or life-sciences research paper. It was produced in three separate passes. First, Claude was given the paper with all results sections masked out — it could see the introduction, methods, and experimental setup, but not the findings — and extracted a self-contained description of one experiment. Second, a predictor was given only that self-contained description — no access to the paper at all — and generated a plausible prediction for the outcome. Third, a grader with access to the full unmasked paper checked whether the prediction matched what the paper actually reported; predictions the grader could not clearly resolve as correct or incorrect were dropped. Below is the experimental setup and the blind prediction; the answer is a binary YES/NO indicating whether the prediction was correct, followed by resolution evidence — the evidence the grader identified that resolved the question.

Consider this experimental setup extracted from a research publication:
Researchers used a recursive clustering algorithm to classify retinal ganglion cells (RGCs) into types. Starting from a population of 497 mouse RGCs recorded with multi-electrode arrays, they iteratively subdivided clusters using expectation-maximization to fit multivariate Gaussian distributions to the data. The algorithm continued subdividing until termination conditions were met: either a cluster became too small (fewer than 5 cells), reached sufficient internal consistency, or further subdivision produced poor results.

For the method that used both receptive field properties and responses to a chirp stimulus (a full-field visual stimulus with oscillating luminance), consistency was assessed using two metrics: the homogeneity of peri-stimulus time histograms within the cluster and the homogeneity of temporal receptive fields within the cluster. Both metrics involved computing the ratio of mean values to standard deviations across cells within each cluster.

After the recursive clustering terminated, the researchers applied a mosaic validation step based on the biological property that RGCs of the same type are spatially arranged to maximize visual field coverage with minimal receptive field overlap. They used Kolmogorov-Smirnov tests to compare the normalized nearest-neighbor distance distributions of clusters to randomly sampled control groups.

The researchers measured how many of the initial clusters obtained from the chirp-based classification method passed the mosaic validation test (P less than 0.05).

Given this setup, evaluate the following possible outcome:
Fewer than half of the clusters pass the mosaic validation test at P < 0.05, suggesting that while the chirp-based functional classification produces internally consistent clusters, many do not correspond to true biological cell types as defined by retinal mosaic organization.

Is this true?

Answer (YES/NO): NO